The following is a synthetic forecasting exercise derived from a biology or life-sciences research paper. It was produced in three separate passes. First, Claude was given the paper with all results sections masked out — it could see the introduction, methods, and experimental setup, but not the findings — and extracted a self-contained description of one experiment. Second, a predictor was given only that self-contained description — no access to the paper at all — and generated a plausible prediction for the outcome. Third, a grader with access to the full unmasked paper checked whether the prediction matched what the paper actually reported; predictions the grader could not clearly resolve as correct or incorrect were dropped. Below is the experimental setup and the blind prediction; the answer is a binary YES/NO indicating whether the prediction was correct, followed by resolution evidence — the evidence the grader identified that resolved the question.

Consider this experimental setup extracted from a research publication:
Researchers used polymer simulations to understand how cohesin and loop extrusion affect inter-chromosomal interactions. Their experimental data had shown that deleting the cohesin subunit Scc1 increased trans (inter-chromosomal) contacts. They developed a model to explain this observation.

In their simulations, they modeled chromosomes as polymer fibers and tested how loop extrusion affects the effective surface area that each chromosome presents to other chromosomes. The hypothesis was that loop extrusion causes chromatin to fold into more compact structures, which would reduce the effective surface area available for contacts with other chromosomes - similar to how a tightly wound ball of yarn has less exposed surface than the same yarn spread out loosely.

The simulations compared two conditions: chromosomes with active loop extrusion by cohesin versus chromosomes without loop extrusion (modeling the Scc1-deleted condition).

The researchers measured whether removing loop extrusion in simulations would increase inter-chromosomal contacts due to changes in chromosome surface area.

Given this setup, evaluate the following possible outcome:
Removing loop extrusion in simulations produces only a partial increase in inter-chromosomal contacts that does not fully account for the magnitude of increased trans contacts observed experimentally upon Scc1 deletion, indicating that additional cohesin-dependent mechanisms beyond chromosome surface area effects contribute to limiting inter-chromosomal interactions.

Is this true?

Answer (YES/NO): NO